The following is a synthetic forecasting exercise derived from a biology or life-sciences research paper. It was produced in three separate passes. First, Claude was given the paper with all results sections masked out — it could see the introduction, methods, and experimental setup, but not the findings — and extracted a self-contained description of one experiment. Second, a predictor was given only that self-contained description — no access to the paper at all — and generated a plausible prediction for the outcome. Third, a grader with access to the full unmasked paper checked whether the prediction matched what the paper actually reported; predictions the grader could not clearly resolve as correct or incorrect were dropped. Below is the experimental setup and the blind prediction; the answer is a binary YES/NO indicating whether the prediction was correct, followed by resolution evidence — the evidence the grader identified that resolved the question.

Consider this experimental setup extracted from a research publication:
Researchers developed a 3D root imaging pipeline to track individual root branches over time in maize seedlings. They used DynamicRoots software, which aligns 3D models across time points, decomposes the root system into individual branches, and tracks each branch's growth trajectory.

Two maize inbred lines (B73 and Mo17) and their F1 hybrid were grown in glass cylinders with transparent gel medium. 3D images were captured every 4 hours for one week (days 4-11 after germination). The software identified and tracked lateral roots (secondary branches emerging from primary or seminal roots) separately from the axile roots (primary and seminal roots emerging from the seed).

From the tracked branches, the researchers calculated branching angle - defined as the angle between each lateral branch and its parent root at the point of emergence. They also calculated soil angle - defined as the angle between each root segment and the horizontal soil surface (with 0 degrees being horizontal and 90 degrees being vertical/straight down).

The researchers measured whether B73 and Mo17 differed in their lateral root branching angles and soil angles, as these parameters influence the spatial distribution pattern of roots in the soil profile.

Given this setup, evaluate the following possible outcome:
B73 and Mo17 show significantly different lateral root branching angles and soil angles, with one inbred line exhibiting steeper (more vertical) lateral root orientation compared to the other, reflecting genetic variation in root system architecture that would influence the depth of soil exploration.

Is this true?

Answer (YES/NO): NO